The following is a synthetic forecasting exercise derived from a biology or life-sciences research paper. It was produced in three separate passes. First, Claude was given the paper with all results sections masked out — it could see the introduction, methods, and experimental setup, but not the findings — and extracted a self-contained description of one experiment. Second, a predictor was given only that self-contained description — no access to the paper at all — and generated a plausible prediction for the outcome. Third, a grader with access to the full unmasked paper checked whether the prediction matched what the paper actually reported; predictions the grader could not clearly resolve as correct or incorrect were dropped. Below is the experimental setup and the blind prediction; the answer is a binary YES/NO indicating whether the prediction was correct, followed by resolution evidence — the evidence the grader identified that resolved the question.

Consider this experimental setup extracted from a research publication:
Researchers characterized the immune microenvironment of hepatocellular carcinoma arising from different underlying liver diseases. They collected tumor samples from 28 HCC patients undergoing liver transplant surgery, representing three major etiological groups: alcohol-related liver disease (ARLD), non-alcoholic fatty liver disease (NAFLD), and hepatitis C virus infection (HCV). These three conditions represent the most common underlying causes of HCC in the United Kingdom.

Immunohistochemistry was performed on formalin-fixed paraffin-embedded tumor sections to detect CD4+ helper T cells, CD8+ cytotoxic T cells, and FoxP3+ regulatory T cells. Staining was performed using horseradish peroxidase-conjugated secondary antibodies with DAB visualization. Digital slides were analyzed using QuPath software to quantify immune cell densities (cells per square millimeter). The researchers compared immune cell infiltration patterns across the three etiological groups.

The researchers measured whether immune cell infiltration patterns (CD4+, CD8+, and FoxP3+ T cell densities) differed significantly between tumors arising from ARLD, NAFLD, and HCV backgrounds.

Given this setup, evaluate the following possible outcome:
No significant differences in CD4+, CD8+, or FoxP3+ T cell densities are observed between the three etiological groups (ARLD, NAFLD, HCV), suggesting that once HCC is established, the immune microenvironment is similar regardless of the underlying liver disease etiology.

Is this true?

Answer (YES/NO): NO